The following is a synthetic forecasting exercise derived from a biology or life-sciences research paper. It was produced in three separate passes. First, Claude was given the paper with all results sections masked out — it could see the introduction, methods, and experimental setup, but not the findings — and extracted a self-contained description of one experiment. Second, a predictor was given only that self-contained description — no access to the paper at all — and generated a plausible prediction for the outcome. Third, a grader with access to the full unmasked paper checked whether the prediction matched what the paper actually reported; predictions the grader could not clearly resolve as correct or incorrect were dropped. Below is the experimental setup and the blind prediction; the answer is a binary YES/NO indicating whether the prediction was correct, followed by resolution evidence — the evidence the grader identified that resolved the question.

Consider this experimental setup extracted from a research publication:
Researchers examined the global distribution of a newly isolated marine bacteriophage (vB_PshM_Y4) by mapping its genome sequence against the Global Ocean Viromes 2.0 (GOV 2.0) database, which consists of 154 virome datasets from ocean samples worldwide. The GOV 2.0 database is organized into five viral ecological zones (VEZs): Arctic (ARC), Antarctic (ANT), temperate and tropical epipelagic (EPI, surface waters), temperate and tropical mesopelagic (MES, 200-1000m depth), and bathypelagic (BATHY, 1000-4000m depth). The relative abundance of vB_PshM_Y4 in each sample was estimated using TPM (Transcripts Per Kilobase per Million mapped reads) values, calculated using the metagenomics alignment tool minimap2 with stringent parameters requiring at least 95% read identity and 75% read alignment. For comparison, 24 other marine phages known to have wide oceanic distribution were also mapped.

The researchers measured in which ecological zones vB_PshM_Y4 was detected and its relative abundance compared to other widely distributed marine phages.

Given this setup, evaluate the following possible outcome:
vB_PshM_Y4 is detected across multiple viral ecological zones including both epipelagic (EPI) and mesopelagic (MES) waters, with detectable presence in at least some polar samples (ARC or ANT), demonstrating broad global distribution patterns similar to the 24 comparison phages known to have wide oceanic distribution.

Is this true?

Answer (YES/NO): NO